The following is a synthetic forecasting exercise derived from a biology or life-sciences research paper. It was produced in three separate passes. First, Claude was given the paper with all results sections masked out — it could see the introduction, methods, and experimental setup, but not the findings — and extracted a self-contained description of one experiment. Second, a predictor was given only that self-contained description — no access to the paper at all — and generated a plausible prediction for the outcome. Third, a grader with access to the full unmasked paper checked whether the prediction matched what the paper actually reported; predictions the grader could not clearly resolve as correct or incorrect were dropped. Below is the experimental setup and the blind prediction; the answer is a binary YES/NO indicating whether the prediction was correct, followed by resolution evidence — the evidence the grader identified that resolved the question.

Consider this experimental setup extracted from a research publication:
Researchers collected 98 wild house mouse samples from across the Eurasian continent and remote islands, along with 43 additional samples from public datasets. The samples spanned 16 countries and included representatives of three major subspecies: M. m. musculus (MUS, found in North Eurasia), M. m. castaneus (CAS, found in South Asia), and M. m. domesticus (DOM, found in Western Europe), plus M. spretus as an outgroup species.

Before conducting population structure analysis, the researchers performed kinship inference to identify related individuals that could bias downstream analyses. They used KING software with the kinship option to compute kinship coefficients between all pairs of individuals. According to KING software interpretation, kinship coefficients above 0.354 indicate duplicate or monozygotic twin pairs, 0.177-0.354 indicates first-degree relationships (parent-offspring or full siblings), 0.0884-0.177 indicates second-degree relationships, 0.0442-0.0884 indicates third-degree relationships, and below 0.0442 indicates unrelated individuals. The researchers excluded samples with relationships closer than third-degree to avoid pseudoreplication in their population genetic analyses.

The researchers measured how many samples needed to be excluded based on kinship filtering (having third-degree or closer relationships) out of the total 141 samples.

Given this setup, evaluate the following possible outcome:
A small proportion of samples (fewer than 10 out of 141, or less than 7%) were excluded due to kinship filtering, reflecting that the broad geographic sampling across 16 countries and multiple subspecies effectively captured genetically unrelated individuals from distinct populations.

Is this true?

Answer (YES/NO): NO